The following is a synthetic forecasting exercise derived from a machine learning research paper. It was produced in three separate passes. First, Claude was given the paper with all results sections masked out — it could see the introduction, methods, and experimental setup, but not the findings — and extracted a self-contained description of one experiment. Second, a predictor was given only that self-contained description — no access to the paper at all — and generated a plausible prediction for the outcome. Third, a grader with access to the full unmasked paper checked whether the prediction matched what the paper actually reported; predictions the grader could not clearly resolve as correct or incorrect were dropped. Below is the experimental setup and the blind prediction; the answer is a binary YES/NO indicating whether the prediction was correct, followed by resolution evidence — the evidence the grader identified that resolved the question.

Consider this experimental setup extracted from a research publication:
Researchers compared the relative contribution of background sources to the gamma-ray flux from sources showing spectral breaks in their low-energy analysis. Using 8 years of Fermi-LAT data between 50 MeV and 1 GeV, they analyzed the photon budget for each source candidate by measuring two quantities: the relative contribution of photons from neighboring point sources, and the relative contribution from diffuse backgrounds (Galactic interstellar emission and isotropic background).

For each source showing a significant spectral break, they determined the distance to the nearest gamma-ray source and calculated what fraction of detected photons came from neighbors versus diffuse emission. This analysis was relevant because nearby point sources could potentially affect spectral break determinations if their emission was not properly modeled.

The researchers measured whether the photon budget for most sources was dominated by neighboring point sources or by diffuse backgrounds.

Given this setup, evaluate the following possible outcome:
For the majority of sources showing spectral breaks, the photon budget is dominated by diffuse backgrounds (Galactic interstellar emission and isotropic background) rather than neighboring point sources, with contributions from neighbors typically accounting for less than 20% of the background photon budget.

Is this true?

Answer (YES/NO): YES